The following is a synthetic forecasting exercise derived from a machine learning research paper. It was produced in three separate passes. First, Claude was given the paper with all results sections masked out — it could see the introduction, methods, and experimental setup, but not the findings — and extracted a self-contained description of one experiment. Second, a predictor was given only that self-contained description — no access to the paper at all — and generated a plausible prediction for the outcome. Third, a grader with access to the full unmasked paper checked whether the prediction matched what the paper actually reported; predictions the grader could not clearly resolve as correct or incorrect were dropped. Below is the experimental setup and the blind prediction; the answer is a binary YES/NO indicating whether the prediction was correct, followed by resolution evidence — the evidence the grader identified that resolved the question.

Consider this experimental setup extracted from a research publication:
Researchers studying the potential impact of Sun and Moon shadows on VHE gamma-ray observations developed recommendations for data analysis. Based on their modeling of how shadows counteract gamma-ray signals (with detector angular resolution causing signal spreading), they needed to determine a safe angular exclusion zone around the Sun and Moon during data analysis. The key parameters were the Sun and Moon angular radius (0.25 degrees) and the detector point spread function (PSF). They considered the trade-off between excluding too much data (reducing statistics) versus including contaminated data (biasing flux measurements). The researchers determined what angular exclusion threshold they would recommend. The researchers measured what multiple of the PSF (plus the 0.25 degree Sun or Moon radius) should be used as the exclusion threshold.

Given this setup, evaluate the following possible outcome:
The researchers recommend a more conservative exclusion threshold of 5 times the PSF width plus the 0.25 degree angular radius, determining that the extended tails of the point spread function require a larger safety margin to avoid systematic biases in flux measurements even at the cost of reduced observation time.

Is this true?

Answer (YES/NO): NO